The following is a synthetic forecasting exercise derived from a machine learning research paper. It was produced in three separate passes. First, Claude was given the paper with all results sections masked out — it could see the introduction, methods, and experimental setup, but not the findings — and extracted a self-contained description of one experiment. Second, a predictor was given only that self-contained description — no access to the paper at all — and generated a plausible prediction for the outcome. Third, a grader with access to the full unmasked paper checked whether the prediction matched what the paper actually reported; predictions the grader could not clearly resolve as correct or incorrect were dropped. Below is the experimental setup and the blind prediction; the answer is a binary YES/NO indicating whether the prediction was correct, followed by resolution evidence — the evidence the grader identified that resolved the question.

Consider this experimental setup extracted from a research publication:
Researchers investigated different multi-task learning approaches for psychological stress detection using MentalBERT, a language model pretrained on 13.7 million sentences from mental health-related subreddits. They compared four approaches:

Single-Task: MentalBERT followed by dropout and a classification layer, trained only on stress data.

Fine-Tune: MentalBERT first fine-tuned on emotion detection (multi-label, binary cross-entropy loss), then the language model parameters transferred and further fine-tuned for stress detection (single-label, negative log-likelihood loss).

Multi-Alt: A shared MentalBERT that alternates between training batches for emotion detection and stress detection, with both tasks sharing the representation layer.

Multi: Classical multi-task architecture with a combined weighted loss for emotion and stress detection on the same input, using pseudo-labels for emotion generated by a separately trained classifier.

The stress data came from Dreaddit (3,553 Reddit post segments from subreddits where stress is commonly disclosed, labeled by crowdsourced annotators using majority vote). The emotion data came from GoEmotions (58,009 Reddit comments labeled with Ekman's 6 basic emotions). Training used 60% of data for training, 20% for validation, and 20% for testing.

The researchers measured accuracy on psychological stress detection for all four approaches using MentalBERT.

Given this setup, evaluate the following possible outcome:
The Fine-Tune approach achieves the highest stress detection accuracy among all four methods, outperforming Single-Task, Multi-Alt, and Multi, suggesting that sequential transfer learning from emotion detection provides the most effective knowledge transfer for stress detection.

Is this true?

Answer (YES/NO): NO